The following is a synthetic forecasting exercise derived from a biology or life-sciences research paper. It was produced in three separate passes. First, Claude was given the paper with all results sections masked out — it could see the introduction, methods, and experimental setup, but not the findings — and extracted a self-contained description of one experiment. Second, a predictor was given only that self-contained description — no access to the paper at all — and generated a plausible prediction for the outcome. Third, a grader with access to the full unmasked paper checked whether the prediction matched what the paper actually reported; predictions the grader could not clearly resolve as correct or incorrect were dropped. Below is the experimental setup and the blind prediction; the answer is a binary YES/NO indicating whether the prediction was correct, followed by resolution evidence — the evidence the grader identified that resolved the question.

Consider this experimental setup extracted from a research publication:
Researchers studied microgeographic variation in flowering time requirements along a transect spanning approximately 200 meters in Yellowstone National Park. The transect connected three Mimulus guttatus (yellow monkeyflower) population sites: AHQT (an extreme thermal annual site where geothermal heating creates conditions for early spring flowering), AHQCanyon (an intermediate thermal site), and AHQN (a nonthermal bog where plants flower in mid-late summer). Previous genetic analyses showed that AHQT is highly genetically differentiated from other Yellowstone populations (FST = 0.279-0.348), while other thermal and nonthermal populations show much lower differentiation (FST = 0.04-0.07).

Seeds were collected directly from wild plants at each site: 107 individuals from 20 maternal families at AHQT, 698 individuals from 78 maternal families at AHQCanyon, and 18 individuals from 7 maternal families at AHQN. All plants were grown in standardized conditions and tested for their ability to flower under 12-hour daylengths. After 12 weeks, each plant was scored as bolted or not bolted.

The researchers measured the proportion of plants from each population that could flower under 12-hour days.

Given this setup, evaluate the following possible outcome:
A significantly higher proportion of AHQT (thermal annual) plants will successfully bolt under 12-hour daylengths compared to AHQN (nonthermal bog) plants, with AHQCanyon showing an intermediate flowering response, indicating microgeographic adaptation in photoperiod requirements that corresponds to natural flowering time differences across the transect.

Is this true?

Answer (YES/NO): YES